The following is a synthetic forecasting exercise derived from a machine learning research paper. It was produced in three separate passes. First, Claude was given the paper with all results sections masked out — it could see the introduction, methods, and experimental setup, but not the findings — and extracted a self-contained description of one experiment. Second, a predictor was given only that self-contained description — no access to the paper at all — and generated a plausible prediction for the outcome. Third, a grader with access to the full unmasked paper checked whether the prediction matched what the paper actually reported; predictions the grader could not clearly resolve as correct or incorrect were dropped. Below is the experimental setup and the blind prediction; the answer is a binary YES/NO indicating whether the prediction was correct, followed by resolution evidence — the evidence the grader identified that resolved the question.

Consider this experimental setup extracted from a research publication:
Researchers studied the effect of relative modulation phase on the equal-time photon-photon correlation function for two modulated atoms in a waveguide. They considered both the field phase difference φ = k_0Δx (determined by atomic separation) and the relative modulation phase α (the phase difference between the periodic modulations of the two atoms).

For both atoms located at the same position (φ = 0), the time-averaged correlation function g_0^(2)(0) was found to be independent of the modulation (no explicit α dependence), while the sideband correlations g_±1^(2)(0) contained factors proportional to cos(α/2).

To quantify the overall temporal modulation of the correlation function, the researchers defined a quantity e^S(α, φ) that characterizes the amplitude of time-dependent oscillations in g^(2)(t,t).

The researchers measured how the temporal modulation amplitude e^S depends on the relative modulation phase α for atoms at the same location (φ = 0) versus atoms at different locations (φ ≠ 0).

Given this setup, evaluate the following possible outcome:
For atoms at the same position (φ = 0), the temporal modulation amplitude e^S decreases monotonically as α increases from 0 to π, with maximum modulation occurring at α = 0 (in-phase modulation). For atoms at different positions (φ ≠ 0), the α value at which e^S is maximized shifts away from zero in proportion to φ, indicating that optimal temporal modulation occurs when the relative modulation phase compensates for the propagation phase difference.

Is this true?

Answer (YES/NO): NO